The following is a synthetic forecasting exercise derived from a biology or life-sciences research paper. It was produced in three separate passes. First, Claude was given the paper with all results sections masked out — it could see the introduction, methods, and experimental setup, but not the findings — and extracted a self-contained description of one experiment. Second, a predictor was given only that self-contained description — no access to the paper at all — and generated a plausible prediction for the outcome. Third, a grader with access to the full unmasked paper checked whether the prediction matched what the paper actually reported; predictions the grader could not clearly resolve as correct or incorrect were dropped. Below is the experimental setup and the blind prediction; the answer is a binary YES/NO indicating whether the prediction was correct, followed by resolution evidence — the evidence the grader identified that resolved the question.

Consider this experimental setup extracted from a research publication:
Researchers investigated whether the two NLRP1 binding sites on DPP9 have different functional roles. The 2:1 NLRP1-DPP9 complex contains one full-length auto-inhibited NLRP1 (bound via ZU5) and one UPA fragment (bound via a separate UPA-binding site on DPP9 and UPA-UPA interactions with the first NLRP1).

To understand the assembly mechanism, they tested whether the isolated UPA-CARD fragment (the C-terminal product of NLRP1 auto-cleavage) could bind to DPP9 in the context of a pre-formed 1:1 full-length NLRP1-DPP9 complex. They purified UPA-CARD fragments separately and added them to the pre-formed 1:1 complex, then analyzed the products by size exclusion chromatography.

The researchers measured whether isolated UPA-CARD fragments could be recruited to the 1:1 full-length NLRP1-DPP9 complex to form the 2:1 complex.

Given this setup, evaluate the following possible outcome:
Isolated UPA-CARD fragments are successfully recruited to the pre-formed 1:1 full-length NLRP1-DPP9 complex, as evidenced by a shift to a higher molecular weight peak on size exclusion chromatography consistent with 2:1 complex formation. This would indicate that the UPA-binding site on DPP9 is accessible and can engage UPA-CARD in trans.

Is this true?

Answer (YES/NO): YES